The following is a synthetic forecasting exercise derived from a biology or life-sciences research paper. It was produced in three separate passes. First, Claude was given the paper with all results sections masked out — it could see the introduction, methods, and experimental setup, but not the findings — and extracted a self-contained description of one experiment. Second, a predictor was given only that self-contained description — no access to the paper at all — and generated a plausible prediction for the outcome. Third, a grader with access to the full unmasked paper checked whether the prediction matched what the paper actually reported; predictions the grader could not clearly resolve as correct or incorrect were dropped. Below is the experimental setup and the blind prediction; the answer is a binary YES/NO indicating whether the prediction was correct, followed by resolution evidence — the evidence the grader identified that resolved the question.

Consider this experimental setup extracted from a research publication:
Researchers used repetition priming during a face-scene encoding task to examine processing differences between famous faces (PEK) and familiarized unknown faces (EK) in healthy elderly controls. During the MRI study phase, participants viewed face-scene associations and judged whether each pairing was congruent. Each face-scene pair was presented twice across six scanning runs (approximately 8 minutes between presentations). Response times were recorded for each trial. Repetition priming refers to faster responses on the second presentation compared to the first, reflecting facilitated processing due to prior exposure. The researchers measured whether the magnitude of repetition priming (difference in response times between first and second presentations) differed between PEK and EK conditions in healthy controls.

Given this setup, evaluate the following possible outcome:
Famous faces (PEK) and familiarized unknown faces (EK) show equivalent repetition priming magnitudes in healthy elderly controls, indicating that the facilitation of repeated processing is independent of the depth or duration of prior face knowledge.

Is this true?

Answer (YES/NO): NO